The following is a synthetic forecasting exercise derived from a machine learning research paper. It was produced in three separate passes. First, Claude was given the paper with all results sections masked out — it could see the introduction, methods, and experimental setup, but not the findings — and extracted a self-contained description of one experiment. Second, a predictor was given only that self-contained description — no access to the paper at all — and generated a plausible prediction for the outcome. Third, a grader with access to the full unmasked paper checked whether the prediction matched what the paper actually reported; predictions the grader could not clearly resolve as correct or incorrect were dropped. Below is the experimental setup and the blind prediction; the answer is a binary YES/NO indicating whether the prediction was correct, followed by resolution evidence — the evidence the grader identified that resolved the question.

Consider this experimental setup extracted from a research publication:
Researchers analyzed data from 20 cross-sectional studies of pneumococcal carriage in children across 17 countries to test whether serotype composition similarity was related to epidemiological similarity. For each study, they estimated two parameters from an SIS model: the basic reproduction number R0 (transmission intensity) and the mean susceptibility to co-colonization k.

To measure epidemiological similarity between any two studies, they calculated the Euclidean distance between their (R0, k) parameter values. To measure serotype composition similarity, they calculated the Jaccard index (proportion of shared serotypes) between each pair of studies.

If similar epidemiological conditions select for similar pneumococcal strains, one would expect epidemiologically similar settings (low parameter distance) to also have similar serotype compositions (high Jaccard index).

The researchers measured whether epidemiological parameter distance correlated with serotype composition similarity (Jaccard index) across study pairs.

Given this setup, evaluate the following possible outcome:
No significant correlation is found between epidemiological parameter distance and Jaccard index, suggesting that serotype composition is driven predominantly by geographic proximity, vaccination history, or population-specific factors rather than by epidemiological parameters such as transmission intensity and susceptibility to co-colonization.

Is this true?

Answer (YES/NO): YES